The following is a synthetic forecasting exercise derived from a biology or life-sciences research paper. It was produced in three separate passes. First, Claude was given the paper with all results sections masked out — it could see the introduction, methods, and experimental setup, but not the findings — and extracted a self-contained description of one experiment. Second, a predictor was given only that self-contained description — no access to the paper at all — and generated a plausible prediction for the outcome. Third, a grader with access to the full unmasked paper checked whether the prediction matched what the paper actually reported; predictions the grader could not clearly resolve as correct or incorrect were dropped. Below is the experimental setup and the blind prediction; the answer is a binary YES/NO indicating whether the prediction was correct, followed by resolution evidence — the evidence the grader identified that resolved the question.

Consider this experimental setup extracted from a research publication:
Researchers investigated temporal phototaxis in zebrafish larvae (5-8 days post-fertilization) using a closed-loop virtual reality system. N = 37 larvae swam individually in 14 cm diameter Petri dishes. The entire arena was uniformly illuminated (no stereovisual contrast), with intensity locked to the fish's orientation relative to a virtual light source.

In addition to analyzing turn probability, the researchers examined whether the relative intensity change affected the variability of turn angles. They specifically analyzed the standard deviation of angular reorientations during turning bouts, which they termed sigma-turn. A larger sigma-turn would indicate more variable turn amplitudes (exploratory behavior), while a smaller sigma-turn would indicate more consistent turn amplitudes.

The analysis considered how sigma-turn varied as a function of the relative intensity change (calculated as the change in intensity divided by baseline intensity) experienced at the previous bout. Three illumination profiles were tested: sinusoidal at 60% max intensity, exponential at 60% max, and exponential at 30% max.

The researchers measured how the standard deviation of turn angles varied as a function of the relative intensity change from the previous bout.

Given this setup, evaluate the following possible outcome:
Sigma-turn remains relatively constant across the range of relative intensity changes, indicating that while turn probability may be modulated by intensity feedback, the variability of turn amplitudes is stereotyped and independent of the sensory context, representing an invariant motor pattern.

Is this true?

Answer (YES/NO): NO